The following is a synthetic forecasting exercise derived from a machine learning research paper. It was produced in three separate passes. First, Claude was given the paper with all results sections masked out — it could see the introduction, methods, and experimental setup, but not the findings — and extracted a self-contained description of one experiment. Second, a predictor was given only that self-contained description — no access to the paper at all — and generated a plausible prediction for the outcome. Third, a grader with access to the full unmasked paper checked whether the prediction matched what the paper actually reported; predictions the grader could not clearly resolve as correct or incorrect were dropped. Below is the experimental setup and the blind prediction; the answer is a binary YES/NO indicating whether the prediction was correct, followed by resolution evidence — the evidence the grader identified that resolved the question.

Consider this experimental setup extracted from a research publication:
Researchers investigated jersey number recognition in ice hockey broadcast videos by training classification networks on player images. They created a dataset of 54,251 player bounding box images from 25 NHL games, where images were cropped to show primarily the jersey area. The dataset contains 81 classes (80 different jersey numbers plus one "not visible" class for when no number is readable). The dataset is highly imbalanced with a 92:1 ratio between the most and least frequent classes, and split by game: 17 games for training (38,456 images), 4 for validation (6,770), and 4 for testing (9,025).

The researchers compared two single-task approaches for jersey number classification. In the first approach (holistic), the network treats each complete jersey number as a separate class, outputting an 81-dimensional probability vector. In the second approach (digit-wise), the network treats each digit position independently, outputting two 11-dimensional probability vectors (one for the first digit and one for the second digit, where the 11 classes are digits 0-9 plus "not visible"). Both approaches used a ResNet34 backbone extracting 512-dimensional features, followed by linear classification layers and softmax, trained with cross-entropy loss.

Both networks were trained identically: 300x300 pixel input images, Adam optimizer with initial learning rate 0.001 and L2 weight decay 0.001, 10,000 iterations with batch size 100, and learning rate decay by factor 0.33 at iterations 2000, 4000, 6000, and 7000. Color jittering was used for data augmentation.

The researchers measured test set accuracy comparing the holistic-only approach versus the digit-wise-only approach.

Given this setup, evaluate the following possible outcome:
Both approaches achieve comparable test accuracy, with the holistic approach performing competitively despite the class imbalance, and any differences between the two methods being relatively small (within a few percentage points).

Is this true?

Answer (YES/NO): YES